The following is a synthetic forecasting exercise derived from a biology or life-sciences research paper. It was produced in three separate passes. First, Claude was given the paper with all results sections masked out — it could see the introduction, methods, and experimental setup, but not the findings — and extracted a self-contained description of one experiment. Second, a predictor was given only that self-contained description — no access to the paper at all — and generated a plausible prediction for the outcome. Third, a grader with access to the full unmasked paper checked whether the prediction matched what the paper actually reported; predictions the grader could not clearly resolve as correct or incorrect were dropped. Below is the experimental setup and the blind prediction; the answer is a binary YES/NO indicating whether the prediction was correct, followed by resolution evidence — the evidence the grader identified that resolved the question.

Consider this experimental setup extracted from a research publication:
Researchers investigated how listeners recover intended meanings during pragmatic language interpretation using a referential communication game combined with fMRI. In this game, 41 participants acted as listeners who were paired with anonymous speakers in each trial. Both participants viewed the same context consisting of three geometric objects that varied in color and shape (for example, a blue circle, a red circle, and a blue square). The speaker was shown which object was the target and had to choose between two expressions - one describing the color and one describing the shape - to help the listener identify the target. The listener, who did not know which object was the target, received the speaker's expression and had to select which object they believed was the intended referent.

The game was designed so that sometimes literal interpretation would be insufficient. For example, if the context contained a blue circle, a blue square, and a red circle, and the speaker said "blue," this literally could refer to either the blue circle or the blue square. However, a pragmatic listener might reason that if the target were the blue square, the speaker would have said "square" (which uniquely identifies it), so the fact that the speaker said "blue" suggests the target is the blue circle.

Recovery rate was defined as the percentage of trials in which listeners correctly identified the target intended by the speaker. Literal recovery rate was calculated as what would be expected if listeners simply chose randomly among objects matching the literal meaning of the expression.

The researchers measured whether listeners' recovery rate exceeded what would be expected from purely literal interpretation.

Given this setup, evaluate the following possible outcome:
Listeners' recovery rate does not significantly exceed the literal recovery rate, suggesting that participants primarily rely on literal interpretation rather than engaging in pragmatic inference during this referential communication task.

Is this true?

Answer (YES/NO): NO